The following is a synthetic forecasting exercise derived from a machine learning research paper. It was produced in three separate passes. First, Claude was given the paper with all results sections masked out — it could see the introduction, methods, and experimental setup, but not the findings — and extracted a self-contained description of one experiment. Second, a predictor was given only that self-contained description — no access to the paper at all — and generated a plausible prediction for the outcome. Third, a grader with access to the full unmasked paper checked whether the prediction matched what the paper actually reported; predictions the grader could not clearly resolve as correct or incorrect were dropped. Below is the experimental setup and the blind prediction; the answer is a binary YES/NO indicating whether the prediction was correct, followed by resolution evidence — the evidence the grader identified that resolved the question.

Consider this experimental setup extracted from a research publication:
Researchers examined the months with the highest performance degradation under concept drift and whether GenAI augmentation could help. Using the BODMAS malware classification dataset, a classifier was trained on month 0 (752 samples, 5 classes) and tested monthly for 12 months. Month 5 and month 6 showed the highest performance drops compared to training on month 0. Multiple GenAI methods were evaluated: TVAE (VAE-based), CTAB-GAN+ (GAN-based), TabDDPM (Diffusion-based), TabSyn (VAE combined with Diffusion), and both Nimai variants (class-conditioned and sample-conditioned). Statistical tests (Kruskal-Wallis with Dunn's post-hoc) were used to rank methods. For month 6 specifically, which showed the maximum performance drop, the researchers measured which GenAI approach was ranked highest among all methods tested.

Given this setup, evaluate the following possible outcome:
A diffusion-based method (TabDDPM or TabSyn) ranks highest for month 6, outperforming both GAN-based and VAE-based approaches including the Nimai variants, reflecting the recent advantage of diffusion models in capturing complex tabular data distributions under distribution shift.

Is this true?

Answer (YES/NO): NO